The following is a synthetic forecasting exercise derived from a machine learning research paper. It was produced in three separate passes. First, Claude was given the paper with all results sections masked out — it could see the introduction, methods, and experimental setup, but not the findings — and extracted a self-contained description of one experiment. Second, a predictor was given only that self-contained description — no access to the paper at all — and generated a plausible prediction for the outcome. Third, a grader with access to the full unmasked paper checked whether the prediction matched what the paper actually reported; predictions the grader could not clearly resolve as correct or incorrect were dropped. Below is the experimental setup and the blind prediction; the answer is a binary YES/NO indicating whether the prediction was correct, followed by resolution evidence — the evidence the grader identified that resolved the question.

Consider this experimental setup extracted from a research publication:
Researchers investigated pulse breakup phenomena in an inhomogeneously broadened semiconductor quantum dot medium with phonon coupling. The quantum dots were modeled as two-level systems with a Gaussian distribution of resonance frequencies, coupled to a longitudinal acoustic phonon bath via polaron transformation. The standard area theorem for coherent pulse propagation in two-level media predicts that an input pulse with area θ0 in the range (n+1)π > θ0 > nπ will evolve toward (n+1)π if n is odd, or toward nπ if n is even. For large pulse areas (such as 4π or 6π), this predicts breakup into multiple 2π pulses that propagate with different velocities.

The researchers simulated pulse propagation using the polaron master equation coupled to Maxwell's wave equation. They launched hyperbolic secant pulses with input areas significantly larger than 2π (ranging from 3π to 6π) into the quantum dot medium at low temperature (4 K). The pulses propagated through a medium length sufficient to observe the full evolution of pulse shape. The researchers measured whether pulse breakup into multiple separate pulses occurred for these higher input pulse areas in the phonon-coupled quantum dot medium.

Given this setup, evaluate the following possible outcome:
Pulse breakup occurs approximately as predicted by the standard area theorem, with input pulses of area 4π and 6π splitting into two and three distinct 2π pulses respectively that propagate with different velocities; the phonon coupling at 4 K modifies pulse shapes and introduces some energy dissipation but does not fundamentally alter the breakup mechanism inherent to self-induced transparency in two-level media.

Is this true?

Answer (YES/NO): YES